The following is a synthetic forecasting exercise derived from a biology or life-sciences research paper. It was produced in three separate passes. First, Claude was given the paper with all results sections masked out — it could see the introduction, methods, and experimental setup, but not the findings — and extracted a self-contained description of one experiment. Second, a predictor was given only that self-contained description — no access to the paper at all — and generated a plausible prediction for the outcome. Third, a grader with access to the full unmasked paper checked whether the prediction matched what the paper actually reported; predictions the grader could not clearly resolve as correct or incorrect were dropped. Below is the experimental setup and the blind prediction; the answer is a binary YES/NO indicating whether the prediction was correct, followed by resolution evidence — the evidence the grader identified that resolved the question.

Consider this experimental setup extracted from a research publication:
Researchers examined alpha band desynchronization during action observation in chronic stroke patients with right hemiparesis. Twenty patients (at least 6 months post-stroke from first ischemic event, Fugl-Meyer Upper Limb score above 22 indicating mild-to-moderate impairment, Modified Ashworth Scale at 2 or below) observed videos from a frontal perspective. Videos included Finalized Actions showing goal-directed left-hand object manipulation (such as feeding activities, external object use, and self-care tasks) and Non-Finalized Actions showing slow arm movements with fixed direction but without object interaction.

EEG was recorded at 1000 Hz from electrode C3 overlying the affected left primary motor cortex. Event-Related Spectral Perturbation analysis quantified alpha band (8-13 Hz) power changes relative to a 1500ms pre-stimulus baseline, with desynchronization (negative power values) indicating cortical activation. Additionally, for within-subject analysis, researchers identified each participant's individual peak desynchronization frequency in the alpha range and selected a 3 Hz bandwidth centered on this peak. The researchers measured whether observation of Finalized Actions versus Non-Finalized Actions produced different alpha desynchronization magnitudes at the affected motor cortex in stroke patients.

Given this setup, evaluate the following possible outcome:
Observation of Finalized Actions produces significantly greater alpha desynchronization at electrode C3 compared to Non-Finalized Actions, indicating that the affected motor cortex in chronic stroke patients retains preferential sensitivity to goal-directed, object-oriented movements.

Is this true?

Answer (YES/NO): NO